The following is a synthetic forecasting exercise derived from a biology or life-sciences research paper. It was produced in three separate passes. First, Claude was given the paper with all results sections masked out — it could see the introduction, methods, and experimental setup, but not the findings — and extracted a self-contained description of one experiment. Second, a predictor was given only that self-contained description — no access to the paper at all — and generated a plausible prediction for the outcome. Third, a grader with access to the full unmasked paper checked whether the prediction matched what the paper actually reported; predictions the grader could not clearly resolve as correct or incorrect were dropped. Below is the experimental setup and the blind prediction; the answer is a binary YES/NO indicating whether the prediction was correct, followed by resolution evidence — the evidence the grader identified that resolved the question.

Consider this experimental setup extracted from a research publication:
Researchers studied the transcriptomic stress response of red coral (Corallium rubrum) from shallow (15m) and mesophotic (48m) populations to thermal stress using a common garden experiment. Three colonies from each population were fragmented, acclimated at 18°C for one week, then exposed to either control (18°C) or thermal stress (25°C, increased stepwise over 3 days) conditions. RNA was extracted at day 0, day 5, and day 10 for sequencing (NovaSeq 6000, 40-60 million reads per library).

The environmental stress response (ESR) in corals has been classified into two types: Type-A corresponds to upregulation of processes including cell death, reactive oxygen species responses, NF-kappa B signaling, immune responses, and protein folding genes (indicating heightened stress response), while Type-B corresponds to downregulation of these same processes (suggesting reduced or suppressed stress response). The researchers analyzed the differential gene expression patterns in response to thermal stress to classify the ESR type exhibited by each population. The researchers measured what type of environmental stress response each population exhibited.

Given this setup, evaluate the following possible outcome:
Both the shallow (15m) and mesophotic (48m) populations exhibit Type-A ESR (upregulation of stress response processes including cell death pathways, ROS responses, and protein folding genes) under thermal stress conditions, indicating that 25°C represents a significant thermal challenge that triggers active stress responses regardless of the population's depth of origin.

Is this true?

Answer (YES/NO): NO